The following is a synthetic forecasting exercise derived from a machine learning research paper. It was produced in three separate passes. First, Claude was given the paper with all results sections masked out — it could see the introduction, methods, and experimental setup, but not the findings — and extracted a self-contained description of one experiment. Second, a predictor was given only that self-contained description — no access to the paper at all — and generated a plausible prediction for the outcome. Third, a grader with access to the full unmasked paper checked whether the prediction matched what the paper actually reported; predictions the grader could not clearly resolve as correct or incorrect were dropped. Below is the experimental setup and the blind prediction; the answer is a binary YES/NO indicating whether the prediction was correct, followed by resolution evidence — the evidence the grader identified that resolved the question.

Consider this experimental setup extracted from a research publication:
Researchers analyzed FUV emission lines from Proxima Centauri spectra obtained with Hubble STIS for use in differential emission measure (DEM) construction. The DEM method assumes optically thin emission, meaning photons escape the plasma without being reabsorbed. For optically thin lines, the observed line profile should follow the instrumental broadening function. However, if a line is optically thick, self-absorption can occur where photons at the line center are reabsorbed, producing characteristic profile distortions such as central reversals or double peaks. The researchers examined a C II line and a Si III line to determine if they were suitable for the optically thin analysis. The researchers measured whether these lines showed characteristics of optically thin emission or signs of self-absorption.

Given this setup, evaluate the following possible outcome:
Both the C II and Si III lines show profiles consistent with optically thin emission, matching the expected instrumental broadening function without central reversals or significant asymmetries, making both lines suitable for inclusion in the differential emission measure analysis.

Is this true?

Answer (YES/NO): NO